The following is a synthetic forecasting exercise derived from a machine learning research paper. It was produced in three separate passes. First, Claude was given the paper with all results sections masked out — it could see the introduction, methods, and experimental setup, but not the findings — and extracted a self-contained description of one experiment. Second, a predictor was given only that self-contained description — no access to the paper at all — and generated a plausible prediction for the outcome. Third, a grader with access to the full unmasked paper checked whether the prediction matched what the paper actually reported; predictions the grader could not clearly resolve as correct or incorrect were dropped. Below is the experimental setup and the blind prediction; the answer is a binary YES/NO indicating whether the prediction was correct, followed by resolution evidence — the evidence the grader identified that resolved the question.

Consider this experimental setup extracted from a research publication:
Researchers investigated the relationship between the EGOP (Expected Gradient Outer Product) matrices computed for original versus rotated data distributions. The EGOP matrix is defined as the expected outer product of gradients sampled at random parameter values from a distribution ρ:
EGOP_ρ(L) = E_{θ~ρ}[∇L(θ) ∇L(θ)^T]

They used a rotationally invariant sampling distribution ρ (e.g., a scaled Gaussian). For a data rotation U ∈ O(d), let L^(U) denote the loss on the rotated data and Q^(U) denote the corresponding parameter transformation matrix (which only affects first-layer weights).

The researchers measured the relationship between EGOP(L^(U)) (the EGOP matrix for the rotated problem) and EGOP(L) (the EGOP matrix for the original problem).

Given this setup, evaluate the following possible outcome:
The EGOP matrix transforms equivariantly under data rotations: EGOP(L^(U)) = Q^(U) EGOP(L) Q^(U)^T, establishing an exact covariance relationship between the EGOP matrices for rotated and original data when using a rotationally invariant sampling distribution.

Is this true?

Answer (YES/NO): NO